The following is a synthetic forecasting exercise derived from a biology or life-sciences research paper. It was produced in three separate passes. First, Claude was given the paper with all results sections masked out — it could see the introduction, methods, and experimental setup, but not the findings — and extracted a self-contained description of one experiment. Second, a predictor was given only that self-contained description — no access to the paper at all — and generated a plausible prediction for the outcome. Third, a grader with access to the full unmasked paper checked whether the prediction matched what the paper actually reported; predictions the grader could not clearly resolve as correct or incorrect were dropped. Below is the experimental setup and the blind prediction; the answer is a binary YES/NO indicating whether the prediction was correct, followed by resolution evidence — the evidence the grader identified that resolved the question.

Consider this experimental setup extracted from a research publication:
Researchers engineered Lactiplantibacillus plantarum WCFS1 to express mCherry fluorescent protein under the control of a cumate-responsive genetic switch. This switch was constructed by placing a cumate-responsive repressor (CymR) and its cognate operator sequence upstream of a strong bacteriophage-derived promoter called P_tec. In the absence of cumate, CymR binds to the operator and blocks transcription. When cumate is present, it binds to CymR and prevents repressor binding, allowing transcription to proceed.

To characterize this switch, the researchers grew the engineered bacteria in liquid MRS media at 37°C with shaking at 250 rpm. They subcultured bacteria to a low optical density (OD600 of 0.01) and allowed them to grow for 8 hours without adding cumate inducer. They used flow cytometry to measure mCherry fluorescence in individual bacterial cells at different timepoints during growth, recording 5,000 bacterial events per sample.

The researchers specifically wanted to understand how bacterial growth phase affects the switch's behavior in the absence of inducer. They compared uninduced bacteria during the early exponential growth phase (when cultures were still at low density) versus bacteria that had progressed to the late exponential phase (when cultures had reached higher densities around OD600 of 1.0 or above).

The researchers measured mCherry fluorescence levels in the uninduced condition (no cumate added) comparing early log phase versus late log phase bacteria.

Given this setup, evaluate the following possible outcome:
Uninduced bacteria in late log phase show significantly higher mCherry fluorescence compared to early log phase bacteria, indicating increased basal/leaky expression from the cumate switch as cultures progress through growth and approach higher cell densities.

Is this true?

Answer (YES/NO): YES